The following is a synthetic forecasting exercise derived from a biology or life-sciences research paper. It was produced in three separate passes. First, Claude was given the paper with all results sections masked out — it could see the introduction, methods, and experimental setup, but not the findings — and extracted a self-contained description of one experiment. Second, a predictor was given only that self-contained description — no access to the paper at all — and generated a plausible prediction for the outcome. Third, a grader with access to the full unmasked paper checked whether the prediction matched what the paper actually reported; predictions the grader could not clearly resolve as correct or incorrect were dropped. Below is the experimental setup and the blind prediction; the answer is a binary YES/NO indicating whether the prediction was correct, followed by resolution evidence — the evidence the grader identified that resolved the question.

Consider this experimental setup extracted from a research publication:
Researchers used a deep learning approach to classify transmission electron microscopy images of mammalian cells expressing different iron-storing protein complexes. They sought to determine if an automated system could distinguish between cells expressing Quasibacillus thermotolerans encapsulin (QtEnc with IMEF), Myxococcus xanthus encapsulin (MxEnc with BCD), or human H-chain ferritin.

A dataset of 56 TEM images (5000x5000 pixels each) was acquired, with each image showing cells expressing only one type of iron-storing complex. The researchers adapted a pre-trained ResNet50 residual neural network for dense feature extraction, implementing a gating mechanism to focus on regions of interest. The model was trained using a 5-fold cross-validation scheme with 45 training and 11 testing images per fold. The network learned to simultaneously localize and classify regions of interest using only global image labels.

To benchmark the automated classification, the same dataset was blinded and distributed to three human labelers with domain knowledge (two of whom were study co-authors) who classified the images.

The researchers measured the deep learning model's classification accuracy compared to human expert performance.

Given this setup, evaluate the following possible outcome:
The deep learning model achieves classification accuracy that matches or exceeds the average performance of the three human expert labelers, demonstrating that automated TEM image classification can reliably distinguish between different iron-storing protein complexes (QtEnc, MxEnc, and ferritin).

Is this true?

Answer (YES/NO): YES